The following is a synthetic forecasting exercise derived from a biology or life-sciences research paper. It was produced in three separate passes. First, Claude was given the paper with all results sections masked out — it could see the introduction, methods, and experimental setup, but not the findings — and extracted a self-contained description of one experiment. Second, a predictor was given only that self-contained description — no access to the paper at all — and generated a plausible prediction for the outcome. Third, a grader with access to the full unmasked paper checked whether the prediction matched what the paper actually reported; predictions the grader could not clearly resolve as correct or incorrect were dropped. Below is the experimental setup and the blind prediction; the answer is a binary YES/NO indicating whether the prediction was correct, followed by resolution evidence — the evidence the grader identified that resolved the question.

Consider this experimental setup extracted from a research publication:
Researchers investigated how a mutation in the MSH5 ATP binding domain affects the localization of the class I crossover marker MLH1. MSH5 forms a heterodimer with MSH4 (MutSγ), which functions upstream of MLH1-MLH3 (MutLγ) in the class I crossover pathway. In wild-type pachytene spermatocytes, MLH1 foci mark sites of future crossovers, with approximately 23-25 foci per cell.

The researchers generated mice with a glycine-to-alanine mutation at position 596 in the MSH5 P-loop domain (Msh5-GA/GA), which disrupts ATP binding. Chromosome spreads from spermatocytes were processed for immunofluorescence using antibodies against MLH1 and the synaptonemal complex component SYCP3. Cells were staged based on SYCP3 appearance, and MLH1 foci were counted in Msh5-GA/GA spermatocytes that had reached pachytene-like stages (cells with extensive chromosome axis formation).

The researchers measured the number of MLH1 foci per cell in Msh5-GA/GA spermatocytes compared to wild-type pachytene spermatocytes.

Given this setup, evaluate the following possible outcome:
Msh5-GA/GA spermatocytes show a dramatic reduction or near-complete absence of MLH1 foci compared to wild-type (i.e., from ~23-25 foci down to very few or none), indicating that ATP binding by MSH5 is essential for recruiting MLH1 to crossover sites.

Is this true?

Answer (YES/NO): YES